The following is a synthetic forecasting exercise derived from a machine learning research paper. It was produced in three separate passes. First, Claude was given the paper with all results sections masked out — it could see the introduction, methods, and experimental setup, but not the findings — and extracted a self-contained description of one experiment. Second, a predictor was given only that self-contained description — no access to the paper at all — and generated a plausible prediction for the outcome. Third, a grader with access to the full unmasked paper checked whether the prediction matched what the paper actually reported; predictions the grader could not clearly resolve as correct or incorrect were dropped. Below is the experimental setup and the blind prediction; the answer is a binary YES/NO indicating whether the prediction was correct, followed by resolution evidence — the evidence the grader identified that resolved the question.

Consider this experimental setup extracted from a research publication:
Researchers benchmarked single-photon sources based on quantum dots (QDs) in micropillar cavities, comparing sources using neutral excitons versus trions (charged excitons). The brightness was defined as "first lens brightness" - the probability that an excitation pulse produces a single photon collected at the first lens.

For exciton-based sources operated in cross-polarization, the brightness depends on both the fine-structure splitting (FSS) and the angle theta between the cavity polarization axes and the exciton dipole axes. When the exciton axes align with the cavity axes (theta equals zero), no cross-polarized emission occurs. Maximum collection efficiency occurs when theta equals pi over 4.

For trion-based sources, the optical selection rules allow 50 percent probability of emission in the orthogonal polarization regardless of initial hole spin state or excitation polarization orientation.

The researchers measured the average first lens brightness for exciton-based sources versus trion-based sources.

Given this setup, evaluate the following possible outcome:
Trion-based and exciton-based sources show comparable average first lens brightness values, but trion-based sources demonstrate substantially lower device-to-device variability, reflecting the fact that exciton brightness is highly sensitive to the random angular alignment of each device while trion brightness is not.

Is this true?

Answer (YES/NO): NO